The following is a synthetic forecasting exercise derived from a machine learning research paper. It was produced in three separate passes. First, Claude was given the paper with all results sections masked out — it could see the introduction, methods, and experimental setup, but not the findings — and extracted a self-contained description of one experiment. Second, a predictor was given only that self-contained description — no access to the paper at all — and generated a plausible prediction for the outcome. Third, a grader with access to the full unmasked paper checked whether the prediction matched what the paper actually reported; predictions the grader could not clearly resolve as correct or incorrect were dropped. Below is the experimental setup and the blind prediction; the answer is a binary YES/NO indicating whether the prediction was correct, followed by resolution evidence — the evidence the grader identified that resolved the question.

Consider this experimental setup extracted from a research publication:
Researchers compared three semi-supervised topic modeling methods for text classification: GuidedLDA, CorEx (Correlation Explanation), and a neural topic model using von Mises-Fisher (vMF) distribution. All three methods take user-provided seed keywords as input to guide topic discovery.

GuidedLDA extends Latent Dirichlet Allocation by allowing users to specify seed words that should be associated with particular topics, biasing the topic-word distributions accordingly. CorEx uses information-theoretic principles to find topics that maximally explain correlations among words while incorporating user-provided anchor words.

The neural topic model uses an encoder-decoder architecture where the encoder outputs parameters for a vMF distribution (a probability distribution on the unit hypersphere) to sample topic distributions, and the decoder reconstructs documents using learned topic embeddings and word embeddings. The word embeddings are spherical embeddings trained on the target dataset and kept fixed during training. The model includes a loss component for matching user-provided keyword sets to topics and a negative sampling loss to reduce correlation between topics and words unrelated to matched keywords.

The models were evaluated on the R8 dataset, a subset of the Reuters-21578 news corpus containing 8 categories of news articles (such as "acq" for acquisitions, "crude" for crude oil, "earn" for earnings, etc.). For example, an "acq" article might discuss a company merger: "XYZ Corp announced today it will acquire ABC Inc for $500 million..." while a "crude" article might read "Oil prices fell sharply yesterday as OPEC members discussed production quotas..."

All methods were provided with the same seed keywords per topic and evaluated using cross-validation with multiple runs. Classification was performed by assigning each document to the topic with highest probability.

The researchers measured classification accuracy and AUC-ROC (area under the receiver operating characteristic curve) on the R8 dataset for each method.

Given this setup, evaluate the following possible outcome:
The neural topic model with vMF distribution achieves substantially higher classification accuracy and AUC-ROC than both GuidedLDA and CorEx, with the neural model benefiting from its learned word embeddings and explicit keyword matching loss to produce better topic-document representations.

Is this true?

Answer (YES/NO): NO